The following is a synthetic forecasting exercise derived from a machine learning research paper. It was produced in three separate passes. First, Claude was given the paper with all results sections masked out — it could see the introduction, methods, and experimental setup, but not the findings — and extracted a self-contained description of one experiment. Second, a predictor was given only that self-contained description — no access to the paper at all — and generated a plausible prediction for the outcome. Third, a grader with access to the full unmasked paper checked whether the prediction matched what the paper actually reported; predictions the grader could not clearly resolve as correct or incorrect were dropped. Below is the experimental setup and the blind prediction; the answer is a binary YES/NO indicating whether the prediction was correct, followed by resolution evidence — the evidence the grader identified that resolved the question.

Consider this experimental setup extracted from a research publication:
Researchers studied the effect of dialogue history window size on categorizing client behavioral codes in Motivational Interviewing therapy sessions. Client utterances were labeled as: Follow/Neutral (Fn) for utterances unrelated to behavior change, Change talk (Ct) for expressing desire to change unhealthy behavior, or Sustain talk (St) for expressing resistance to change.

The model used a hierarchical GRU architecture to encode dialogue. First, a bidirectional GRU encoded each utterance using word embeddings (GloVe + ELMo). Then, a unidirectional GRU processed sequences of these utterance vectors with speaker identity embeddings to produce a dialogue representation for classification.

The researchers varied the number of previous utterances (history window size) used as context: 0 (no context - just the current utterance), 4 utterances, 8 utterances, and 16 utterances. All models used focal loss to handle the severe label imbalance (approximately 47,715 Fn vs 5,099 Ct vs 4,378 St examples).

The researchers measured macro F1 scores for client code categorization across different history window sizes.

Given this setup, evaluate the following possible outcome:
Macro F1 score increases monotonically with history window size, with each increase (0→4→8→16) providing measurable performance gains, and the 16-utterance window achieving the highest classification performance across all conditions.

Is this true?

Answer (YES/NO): NO